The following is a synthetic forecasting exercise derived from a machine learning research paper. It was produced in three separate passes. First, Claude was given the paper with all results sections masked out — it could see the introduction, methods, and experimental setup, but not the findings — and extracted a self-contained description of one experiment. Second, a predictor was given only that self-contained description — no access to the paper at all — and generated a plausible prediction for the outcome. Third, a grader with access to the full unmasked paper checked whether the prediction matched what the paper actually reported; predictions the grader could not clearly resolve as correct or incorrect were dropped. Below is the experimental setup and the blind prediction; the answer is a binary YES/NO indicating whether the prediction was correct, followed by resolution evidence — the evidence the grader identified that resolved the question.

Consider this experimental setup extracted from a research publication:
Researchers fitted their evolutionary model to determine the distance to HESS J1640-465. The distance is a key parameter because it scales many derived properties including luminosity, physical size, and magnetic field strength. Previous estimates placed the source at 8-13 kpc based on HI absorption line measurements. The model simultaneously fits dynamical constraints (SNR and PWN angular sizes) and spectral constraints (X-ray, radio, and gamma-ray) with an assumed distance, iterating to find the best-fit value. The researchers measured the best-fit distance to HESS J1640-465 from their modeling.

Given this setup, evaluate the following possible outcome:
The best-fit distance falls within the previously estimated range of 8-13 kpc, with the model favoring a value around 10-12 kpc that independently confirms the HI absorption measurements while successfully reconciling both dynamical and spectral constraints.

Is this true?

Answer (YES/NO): YES